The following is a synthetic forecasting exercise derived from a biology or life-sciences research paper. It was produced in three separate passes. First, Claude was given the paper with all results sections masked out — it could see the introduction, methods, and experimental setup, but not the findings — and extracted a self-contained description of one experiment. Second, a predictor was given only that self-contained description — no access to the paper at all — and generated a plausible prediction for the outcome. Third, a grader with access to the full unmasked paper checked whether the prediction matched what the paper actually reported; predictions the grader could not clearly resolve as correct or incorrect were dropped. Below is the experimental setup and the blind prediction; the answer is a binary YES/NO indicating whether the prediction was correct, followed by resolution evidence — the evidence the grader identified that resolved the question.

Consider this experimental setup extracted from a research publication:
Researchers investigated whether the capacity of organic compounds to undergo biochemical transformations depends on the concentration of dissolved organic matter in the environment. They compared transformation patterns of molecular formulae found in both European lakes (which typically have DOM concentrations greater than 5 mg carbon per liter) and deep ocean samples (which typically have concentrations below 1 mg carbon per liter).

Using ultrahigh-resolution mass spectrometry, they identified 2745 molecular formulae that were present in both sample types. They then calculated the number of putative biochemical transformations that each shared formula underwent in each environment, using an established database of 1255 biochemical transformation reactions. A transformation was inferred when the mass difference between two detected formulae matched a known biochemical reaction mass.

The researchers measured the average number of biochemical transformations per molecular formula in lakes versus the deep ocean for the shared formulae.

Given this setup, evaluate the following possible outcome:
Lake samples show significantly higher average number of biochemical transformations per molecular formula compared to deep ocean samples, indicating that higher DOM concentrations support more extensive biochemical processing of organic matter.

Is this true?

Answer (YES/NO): YES